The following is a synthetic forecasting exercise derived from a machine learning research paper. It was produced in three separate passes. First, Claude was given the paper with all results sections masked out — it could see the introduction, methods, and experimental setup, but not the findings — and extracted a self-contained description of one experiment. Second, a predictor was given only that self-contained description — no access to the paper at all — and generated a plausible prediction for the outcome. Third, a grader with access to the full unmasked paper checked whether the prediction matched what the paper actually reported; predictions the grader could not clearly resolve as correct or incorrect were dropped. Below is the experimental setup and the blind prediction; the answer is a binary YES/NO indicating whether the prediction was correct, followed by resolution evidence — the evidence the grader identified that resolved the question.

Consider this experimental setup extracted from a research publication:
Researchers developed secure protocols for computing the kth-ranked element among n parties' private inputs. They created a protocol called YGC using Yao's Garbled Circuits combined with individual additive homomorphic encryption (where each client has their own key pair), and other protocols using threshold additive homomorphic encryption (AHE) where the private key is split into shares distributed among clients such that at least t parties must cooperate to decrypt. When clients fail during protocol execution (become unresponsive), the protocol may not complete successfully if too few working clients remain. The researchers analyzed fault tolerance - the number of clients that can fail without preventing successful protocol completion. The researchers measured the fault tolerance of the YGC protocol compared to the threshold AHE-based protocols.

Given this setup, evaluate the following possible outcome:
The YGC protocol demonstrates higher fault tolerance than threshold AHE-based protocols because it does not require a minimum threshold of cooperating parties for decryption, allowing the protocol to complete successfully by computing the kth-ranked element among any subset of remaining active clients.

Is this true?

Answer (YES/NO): NO